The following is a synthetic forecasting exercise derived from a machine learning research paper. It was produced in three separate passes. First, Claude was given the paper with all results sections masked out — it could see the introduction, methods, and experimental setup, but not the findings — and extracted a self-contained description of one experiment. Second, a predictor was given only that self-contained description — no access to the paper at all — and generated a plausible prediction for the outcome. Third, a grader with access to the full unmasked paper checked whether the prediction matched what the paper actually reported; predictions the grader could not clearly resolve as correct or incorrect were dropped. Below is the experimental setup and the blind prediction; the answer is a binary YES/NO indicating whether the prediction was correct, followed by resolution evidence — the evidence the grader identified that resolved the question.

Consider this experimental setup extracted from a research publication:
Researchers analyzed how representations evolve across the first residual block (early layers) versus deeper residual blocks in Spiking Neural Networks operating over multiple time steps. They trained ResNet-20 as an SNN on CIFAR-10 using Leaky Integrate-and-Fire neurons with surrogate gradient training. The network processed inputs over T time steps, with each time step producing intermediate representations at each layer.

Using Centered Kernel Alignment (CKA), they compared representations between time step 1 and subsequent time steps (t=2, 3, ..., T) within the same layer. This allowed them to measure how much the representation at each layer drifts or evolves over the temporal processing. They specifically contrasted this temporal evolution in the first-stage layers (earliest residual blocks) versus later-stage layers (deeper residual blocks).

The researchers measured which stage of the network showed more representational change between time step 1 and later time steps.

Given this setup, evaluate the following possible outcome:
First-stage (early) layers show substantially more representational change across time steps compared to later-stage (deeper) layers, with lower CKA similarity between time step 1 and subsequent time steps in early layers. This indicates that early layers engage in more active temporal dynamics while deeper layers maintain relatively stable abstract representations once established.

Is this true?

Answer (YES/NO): NO